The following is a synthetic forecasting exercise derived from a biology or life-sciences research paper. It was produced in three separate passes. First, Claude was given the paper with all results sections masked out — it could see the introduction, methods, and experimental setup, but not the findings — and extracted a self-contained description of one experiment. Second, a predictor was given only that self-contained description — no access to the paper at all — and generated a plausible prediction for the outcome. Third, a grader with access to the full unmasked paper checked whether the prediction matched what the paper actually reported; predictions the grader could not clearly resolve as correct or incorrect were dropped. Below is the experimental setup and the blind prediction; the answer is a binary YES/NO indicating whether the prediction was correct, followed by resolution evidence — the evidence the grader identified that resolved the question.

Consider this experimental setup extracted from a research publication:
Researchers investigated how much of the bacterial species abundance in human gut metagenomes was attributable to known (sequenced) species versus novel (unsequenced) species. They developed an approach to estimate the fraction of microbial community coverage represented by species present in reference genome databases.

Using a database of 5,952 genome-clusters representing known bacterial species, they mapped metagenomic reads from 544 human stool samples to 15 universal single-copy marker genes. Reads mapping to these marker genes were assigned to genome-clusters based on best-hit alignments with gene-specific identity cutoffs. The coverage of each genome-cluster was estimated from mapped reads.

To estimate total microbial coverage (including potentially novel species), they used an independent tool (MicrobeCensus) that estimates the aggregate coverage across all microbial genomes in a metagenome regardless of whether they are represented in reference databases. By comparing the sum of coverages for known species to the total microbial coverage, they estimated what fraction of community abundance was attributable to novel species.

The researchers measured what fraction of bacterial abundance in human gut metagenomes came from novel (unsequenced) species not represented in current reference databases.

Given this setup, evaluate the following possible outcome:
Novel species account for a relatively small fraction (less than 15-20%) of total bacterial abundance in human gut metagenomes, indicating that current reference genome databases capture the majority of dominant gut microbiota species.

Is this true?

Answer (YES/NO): NO